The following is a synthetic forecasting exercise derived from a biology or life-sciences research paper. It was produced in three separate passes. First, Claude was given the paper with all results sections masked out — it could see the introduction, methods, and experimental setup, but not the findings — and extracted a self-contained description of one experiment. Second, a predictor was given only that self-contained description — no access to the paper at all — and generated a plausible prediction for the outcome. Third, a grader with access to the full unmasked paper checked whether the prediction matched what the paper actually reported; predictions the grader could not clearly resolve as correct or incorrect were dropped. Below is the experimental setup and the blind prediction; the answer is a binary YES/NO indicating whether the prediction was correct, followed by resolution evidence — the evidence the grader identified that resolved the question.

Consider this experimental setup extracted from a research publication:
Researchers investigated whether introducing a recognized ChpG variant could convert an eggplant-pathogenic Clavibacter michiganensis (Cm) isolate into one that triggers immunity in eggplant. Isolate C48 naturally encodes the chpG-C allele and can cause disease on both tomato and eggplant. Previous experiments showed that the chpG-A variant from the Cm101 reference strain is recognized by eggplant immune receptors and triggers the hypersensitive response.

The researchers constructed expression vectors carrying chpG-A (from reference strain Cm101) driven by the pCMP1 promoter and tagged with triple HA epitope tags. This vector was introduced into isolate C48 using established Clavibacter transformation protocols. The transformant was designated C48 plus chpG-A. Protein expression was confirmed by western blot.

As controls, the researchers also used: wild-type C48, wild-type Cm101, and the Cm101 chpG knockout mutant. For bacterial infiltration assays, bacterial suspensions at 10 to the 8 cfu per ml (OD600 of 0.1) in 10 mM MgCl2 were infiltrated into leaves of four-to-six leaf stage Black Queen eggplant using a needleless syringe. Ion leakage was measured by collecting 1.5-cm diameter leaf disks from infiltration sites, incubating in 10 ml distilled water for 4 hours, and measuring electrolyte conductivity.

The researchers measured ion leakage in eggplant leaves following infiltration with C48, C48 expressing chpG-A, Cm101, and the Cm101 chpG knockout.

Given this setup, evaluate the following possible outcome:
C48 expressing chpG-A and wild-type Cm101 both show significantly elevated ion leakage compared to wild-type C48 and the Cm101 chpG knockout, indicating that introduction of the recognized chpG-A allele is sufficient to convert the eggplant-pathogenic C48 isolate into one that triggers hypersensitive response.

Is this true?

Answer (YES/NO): YES